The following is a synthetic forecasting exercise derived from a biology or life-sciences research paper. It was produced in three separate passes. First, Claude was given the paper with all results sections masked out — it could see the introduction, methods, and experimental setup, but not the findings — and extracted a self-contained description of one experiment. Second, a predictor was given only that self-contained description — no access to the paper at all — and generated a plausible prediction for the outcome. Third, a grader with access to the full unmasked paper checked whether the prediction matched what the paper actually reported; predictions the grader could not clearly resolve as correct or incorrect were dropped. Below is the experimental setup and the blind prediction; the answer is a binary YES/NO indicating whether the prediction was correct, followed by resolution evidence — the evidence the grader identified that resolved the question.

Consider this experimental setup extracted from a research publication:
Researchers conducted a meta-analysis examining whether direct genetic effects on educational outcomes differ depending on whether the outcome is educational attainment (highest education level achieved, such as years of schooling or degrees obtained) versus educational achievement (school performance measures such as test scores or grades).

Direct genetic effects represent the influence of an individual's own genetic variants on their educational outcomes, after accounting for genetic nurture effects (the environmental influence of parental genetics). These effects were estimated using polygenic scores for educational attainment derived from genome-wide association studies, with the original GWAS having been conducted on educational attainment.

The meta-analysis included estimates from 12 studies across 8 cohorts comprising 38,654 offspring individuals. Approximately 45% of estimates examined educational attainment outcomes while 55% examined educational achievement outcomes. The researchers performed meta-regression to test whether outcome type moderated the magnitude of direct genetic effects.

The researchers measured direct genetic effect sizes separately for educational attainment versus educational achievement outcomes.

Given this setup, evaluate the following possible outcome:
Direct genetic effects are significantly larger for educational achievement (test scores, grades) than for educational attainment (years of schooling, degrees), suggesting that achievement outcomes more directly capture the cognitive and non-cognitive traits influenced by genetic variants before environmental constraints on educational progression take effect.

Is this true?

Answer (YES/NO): YES